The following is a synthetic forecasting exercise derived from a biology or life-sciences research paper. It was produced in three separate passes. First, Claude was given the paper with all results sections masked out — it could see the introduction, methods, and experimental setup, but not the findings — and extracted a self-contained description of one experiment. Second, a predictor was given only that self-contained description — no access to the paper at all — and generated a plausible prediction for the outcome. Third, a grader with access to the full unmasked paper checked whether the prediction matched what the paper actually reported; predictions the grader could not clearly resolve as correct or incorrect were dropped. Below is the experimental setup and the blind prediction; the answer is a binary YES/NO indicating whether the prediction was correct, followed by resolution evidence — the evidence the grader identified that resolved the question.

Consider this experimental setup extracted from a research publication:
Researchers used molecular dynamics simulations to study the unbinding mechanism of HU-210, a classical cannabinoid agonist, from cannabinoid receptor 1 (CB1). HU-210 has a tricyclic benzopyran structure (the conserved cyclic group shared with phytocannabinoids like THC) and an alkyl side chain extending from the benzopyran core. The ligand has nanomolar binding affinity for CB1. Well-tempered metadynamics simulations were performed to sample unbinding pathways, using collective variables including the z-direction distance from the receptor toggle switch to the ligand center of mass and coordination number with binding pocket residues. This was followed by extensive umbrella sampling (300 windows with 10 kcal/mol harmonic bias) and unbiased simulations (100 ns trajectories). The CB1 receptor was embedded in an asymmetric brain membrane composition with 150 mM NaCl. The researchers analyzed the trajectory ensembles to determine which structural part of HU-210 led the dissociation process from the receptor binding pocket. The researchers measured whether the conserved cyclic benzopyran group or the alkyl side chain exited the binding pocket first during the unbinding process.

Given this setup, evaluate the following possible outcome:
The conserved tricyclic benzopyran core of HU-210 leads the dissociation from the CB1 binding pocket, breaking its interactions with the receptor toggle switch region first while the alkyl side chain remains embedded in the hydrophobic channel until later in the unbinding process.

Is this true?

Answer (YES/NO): YES